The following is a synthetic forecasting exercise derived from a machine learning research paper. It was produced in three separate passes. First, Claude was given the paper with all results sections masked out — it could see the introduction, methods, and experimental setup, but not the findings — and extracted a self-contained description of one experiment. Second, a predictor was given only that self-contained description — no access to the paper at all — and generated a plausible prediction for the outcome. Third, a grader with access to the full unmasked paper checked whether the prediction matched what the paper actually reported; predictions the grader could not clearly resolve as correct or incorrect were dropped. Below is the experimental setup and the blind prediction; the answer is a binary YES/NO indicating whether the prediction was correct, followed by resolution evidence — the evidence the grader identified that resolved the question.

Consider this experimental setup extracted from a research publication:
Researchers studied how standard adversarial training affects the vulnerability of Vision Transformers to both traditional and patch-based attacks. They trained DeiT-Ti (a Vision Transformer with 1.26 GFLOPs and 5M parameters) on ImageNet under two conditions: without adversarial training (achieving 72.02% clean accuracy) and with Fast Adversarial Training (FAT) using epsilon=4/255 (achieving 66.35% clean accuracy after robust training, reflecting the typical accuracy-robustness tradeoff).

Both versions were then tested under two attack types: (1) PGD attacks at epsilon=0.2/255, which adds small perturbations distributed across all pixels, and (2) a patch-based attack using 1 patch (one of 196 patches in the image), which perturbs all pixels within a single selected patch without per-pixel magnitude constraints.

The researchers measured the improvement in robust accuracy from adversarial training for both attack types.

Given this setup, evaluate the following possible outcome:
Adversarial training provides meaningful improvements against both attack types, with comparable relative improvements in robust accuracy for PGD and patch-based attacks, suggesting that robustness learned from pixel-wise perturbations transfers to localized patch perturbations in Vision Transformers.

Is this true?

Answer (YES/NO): NO